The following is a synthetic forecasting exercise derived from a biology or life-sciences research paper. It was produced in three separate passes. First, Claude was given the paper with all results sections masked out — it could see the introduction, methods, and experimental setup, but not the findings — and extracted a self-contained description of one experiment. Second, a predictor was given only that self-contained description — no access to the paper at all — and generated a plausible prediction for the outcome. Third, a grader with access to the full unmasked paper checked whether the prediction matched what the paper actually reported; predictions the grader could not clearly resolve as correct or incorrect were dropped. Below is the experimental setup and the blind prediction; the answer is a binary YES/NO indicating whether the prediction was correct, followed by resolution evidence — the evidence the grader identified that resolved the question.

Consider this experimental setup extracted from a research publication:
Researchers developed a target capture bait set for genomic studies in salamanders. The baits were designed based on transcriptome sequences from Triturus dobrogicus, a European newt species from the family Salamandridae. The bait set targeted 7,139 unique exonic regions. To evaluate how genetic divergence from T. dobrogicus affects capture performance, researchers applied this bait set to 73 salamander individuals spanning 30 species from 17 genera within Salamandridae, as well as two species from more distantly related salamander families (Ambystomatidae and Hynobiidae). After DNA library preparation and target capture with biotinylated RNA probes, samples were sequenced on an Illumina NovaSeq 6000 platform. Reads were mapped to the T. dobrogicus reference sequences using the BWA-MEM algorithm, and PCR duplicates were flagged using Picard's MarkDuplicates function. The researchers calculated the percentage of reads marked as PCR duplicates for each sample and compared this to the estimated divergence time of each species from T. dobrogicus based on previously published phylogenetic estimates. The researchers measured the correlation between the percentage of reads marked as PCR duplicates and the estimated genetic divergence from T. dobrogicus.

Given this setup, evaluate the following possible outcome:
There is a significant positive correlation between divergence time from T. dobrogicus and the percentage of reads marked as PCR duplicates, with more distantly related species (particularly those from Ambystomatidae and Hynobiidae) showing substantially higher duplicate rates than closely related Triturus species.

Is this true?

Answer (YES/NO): NO